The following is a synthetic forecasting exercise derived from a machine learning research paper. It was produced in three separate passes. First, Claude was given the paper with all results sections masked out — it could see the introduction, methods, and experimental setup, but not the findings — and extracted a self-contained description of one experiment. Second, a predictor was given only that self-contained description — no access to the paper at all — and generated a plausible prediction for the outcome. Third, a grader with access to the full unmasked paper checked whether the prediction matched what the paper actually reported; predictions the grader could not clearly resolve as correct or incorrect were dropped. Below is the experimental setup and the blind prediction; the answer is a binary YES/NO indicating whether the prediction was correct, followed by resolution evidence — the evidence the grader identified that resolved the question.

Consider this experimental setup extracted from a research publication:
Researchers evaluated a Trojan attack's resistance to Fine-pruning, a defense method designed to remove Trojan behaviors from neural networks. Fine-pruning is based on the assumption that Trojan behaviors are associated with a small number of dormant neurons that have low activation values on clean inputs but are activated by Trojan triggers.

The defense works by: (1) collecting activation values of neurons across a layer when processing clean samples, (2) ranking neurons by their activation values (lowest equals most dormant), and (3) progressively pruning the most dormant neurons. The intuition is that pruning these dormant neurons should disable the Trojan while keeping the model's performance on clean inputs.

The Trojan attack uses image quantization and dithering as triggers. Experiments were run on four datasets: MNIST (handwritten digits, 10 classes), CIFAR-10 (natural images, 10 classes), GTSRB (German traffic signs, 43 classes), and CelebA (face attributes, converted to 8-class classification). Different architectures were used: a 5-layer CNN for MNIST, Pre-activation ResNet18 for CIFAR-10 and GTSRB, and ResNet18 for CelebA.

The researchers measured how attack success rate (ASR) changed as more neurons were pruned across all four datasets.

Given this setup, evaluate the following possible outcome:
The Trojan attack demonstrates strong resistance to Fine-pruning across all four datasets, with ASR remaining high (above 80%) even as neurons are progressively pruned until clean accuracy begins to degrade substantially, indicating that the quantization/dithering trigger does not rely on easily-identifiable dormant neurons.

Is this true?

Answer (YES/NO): NO